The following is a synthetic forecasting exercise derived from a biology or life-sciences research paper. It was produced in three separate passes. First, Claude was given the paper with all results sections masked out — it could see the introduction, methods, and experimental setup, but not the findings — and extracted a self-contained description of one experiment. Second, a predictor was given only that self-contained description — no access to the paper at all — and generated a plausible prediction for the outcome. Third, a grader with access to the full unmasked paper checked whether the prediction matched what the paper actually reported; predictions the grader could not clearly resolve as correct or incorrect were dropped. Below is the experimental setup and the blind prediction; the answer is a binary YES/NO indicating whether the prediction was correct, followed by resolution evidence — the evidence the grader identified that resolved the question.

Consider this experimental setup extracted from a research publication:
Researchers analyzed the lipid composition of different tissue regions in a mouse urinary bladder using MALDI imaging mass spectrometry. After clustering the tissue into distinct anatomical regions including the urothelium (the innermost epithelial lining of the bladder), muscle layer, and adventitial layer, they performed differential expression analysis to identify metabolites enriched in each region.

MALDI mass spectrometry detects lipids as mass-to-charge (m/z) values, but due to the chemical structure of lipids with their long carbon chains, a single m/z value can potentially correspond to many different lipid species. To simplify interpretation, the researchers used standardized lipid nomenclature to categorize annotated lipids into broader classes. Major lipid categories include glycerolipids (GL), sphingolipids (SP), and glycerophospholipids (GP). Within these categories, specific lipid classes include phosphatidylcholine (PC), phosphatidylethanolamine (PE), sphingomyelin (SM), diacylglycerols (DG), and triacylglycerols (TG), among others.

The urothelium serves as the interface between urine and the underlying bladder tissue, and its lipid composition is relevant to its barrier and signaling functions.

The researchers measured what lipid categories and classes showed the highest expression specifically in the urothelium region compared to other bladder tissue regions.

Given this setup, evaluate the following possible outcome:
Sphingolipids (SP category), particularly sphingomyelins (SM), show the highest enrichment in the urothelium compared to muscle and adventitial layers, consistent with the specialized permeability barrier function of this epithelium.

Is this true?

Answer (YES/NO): NO